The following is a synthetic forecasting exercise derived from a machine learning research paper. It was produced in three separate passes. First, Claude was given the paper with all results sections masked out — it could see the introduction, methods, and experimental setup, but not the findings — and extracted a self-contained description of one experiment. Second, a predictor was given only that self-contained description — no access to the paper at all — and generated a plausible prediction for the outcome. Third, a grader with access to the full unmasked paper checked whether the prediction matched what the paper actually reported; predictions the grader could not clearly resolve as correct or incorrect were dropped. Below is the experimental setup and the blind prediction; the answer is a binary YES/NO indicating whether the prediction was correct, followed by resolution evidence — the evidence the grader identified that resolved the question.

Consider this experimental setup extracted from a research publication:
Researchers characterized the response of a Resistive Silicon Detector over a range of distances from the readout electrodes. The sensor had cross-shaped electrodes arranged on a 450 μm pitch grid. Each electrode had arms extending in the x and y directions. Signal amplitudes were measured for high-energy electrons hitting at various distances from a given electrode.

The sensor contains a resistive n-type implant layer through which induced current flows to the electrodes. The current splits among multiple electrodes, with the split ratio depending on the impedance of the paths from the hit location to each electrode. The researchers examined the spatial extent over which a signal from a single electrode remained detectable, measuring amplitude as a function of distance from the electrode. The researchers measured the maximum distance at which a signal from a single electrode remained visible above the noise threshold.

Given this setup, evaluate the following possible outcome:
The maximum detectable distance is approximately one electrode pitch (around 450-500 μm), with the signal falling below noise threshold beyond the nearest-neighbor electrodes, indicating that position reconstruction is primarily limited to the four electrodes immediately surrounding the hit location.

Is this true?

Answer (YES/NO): NO